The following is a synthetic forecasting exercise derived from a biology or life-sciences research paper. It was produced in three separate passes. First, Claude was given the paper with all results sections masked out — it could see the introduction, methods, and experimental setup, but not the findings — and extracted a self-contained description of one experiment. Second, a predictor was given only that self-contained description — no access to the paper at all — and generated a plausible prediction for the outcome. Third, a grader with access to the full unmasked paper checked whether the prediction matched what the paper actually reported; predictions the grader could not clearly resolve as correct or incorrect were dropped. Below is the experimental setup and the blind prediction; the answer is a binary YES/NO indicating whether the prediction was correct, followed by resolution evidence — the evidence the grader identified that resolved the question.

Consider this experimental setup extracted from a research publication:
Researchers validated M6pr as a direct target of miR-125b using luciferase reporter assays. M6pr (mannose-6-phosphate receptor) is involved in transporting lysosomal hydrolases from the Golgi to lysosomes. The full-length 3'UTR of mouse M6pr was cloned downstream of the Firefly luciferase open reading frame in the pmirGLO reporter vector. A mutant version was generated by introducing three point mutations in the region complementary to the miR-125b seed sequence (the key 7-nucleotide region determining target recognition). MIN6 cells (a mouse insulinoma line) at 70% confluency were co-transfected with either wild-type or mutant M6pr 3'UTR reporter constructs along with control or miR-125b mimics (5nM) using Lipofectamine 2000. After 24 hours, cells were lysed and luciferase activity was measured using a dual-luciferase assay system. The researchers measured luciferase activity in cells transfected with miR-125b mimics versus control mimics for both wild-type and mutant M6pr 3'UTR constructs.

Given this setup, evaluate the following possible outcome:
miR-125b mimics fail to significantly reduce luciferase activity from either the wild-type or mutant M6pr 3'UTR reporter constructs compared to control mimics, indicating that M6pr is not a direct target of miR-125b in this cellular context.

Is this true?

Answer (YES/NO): NO